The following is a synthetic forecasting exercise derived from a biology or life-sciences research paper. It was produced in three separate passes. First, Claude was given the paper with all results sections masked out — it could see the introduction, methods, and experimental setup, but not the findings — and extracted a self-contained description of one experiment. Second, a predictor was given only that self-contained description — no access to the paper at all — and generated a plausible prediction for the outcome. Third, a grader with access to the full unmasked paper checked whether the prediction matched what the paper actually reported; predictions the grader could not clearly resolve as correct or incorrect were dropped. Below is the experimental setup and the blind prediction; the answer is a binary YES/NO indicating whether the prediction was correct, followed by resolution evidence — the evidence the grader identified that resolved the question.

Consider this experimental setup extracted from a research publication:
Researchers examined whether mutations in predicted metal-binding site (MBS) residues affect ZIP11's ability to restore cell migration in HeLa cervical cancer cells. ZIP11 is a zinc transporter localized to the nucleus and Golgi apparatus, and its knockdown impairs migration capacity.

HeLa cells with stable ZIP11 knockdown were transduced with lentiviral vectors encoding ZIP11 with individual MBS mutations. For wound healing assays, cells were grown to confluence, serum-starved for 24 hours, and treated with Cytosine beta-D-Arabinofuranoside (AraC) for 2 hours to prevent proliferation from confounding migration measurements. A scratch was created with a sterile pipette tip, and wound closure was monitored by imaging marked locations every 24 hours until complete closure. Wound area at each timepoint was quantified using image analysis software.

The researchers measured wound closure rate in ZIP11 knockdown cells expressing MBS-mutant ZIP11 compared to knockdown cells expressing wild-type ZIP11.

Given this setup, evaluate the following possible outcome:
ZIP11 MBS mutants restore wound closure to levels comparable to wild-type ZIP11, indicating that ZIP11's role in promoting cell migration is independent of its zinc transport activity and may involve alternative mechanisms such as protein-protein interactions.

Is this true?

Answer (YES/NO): NO